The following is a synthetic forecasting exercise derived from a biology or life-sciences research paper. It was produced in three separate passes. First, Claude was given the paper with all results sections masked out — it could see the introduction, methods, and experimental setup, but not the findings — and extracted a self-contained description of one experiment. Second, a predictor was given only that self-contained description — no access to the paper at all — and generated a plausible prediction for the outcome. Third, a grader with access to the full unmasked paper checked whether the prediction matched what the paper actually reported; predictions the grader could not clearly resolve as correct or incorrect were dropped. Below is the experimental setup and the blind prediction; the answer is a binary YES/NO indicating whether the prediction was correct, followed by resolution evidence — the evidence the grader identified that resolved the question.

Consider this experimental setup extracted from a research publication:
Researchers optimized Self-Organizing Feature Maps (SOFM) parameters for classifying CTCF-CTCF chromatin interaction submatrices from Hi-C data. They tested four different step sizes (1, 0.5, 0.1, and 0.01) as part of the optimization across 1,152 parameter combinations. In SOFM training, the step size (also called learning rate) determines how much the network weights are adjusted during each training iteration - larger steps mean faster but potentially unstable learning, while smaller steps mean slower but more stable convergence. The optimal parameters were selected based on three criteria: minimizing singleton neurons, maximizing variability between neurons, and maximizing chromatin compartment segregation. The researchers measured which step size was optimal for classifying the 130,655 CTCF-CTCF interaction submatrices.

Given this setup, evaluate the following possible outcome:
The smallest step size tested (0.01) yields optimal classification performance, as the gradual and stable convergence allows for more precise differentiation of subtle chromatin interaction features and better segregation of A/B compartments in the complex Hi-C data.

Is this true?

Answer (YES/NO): YES